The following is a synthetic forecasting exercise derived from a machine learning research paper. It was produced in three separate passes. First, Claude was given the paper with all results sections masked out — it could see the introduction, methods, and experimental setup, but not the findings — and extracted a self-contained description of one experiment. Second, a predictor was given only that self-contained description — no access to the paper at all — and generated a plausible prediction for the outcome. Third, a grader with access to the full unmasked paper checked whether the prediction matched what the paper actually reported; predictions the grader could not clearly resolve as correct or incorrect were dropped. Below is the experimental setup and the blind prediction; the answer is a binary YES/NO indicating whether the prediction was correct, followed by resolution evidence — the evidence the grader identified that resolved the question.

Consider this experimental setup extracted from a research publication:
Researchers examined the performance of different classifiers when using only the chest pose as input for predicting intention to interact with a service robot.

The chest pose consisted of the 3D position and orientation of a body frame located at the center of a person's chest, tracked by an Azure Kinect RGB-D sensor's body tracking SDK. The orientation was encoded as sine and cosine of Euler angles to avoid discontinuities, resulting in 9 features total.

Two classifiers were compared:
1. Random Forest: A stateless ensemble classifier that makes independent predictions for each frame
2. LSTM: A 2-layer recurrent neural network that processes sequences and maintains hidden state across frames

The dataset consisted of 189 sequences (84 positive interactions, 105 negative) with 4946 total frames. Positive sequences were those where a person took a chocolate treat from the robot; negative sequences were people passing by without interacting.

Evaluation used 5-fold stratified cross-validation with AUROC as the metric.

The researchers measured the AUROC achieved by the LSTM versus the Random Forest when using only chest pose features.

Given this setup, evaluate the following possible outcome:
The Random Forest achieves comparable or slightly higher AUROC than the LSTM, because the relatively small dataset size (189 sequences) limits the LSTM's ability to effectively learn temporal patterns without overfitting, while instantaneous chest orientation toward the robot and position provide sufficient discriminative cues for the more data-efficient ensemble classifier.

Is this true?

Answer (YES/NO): NO